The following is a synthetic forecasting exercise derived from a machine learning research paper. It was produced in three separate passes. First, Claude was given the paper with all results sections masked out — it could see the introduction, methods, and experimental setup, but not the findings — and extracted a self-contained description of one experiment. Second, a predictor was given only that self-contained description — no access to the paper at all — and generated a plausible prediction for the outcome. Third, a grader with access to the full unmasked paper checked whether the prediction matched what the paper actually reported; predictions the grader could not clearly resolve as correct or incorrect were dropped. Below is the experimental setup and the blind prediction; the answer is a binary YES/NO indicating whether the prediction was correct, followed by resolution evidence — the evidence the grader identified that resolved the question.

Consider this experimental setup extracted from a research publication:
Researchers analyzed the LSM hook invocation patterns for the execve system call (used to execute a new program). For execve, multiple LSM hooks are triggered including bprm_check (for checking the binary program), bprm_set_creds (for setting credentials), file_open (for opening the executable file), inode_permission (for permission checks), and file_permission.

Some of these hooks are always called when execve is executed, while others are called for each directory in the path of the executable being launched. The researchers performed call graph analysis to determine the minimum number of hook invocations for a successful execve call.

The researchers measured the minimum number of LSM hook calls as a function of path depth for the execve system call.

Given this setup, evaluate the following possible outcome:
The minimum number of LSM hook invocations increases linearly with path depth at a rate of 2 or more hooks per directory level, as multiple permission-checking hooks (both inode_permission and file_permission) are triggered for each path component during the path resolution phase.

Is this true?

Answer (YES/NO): NO